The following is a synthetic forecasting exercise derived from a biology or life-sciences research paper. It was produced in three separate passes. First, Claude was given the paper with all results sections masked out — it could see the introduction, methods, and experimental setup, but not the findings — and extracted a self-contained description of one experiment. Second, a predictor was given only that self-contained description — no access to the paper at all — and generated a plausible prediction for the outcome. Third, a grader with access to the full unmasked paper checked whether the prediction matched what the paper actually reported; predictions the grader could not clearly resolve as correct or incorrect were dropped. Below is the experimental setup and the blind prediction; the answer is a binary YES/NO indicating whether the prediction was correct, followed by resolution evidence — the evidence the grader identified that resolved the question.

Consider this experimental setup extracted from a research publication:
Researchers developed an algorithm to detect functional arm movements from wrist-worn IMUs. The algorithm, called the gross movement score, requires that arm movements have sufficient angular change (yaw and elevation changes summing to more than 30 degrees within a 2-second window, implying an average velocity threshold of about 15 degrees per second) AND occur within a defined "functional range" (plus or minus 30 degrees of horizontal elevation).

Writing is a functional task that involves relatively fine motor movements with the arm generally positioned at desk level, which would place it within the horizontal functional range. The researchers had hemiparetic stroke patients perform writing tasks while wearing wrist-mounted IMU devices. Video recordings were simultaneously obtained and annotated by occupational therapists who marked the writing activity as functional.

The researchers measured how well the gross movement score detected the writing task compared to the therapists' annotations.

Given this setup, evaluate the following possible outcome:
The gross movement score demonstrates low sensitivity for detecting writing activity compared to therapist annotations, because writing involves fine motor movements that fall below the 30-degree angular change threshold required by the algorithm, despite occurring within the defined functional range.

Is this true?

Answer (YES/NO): YES